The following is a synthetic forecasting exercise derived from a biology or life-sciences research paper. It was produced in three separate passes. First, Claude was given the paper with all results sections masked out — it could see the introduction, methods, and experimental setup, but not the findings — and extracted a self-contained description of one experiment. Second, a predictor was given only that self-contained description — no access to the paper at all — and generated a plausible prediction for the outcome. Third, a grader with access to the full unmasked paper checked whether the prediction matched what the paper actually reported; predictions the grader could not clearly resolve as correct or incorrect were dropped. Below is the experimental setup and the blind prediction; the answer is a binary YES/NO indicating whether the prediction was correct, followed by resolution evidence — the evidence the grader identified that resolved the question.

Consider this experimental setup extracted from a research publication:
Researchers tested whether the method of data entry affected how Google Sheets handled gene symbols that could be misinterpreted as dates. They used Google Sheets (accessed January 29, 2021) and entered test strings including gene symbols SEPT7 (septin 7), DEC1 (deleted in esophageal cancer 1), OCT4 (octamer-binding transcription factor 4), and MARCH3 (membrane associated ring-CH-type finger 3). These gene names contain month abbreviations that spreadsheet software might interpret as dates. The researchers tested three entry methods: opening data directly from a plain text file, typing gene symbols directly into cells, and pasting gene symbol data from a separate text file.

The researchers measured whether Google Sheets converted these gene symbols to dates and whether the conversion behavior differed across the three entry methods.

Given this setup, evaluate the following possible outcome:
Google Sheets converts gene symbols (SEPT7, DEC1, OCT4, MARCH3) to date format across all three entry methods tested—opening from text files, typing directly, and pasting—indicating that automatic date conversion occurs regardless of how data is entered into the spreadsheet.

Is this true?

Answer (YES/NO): NO